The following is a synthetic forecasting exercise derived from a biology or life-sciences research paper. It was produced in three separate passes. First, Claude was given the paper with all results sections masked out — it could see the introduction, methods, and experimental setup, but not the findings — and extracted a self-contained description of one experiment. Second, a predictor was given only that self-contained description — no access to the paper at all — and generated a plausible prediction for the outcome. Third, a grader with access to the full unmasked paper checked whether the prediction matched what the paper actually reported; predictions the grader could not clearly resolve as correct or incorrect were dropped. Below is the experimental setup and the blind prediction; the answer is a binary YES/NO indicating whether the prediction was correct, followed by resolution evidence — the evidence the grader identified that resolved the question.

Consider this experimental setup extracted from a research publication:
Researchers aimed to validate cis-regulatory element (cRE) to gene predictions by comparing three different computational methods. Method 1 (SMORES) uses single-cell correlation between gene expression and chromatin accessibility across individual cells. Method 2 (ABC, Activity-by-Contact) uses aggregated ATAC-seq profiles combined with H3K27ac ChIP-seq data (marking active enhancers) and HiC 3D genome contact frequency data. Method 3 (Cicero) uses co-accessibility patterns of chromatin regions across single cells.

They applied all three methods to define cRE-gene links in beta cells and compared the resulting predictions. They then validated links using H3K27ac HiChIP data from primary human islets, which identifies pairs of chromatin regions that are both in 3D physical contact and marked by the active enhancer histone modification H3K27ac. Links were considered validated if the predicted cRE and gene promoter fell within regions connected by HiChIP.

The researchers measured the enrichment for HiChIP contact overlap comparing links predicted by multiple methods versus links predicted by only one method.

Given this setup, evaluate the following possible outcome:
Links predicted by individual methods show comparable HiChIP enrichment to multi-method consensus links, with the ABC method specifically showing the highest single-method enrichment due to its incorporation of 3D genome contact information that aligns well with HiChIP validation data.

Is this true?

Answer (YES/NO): NO